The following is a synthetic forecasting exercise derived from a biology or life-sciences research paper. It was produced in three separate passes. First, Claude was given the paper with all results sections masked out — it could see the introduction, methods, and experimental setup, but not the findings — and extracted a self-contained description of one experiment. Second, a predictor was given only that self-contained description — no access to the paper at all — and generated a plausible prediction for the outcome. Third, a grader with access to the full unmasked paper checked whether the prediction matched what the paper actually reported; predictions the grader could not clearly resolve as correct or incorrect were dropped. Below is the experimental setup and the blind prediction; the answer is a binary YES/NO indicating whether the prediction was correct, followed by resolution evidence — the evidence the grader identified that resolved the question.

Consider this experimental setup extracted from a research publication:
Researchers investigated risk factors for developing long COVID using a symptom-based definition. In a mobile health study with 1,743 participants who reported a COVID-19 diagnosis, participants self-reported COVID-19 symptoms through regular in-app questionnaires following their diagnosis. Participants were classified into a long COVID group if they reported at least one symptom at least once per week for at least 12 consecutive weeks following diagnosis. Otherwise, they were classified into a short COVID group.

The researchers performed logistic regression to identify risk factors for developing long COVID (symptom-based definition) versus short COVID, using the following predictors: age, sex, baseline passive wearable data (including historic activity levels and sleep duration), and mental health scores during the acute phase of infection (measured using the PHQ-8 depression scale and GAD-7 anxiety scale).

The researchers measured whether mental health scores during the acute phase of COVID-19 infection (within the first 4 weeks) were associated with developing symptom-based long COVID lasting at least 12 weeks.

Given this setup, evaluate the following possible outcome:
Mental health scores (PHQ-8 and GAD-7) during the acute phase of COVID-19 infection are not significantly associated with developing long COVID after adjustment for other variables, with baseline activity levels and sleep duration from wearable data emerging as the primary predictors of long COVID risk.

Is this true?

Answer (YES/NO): NO